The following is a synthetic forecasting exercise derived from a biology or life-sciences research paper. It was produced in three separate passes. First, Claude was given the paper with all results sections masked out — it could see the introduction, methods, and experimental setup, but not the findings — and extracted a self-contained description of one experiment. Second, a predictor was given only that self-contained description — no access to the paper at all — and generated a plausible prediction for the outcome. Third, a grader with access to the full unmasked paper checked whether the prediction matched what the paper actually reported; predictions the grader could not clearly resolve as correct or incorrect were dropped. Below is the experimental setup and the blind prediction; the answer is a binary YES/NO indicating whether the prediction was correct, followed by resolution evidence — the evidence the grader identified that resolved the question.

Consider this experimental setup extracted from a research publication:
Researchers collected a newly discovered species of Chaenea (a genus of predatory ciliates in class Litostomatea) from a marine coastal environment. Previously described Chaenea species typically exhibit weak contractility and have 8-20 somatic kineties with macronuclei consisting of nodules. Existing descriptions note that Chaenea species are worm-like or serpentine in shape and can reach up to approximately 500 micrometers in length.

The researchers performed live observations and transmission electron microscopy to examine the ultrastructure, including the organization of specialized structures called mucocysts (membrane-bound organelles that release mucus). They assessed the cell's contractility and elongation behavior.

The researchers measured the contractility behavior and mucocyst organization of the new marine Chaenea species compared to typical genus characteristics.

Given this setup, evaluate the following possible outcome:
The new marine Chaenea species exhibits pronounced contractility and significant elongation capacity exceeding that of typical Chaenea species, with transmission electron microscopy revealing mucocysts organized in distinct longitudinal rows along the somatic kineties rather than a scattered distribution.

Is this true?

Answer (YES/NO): NO